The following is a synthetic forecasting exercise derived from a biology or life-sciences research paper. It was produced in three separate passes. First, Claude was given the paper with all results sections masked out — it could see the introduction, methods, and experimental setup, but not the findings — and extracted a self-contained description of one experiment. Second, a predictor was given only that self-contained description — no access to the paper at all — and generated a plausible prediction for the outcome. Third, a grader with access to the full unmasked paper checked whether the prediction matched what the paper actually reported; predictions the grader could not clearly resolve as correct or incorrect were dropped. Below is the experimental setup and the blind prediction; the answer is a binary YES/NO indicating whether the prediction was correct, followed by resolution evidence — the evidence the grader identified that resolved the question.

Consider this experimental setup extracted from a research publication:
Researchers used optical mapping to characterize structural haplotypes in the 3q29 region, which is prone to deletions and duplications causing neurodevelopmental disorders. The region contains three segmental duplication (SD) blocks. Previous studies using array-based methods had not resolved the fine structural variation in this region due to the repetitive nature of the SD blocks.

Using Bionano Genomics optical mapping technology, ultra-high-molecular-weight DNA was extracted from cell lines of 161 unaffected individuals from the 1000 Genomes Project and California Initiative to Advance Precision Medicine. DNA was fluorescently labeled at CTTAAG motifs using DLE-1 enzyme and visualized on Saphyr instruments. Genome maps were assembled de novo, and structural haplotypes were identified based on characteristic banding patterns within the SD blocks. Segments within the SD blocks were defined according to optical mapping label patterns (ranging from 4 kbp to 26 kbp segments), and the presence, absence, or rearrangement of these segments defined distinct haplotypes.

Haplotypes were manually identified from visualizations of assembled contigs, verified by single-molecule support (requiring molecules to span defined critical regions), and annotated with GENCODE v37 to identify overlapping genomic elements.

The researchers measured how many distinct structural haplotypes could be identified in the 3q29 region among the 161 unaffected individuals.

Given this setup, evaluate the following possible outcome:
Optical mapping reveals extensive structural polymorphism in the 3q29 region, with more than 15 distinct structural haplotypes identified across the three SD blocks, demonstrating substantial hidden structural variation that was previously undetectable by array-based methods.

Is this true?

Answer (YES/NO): YES